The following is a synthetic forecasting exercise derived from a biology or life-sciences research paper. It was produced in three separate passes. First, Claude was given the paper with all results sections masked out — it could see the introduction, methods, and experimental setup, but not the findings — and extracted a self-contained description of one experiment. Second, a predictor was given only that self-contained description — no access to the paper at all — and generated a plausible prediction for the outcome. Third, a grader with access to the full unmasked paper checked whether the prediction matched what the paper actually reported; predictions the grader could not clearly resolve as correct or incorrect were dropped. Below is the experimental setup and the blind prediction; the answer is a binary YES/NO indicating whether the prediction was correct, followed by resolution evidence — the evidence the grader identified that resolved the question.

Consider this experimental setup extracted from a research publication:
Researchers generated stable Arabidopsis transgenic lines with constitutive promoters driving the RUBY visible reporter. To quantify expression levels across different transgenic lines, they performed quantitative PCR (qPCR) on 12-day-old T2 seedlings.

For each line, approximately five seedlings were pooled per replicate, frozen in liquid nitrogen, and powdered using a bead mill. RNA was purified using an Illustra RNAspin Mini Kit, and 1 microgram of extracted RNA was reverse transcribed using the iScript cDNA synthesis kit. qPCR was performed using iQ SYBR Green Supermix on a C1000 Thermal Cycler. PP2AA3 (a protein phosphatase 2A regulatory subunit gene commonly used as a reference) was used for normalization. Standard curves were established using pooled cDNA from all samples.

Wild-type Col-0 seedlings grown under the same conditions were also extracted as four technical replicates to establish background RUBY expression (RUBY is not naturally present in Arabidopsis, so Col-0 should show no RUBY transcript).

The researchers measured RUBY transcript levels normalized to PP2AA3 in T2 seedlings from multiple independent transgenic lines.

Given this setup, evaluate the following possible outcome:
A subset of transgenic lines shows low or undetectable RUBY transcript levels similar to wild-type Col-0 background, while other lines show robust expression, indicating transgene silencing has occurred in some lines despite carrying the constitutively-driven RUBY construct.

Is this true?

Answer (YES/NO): NO